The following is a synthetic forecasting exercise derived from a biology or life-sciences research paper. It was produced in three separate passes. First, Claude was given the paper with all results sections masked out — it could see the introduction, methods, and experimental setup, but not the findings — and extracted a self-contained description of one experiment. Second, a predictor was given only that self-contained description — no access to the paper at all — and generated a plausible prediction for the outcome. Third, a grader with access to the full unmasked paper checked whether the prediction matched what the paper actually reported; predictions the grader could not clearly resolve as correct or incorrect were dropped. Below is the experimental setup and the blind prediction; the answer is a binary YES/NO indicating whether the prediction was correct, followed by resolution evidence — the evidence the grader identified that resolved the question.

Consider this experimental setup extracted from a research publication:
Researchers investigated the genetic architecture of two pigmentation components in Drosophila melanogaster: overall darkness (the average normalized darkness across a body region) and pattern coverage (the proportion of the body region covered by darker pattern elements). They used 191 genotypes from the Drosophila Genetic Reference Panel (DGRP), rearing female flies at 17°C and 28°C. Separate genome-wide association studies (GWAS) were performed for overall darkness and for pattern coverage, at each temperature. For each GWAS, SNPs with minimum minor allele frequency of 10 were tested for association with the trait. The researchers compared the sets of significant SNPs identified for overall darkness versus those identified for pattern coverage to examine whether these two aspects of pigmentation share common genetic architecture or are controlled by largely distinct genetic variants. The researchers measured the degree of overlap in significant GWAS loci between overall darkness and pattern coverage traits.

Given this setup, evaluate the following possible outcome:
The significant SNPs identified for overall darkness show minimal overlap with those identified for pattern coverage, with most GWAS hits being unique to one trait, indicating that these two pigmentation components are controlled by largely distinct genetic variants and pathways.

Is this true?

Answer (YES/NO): YES